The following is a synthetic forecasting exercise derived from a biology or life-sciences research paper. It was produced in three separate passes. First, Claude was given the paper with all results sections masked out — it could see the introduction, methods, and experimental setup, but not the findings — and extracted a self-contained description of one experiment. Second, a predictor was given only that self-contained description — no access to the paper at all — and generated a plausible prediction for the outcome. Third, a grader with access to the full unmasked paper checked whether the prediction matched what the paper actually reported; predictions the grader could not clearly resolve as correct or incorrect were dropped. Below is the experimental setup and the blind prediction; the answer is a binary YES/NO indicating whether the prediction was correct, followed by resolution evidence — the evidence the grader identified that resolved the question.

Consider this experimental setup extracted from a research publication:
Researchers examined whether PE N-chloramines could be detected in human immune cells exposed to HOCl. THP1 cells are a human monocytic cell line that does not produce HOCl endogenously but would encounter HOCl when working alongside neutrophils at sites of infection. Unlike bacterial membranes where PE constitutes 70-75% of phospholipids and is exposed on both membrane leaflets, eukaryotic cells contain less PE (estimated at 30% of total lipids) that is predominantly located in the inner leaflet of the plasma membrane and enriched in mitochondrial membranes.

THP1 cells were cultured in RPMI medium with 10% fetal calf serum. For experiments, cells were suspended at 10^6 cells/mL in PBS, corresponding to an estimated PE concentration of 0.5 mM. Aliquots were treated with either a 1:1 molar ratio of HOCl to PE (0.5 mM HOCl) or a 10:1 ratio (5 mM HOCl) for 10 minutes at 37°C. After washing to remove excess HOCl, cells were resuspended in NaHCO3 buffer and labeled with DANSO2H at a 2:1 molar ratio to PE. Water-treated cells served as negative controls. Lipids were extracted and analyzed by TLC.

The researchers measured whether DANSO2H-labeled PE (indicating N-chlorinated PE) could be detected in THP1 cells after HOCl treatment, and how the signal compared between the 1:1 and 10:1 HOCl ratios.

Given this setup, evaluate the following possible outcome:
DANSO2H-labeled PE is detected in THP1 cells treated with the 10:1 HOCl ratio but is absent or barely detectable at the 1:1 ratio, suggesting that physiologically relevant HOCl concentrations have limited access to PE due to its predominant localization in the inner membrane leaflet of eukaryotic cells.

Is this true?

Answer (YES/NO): YES